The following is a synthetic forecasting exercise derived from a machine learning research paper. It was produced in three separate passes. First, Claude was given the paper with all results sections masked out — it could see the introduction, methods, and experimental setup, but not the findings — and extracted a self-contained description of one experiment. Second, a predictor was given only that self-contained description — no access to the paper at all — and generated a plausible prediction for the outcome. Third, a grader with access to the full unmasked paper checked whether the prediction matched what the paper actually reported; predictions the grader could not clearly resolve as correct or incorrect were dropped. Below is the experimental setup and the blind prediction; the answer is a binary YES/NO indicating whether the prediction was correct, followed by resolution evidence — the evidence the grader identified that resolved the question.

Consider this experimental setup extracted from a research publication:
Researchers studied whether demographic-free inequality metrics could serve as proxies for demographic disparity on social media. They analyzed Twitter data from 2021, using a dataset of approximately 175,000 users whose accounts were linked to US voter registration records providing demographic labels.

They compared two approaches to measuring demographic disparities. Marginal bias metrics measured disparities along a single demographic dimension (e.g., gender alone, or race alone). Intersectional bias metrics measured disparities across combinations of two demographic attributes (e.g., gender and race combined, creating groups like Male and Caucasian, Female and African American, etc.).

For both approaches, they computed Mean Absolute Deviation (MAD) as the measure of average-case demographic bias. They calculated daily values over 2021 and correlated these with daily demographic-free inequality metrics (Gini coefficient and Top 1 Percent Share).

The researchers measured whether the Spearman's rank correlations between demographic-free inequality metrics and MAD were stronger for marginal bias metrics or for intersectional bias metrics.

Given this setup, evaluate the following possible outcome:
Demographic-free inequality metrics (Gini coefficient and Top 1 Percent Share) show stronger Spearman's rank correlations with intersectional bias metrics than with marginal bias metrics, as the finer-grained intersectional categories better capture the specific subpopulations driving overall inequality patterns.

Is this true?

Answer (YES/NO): YES